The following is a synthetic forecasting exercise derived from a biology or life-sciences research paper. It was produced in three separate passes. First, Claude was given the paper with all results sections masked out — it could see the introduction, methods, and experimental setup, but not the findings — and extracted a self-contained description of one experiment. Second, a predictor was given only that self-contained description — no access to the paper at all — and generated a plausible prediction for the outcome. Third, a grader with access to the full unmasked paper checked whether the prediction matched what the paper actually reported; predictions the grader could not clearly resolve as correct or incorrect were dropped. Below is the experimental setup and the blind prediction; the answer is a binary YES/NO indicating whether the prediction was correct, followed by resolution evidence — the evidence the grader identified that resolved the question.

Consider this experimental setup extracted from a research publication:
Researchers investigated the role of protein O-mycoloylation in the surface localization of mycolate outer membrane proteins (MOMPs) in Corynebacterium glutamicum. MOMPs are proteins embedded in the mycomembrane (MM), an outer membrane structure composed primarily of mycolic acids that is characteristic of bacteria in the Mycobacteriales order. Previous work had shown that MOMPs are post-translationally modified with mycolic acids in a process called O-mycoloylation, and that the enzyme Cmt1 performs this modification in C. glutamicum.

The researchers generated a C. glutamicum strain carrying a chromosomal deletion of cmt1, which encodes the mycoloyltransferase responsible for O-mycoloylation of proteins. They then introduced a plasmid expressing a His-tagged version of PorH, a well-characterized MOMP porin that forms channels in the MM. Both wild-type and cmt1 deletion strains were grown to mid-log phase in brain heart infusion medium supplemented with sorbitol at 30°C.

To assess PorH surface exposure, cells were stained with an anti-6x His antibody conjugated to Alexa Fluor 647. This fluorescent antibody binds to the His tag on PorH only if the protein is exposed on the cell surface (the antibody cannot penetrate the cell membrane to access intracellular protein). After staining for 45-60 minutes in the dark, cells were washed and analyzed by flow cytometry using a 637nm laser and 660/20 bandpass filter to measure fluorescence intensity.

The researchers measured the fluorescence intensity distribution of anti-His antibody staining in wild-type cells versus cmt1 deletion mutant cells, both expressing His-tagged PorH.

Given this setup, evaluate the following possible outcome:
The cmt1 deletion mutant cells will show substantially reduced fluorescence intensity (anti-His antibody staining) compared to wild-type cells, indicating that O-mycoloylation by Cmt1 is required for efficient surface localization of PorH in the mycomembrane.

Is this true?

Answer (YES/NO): YES